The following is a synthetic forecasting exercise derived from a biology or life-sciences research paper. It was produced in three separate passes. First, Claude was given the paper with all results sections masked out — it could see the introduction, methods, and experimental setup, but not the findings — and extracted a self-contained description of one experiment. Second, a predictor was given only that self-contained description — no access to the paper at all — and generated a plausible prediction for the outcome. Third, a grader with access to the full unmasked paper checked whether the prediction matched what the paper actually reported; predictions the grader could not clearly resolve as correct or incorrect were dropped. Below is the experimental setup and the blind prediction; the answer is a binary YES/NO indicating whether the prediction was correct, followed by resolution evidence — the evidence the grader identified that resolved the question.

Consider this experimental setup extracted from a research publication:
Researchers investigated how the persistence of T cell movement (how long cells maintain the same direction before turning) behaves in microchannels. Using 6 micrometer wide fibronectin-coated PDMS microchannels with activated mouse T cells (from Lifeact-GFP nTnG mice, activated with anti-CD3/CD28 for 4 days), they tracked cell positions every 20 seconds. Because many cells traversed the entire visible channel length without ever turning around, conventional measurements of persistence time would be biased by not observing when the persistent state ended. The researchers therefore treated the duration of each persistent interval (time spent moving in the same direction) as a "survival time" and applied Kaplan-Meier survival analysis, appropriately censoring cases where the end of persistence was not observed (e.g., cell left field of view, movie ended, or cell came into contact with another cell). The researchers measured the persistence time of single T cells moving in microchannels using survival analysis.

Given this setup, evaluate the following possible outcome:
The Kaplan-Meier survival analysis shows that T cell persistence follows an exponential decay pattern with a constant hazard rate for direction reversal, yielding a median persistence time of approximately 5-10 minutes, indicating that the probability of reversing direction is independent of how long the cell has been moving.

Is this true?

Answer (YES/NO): NO